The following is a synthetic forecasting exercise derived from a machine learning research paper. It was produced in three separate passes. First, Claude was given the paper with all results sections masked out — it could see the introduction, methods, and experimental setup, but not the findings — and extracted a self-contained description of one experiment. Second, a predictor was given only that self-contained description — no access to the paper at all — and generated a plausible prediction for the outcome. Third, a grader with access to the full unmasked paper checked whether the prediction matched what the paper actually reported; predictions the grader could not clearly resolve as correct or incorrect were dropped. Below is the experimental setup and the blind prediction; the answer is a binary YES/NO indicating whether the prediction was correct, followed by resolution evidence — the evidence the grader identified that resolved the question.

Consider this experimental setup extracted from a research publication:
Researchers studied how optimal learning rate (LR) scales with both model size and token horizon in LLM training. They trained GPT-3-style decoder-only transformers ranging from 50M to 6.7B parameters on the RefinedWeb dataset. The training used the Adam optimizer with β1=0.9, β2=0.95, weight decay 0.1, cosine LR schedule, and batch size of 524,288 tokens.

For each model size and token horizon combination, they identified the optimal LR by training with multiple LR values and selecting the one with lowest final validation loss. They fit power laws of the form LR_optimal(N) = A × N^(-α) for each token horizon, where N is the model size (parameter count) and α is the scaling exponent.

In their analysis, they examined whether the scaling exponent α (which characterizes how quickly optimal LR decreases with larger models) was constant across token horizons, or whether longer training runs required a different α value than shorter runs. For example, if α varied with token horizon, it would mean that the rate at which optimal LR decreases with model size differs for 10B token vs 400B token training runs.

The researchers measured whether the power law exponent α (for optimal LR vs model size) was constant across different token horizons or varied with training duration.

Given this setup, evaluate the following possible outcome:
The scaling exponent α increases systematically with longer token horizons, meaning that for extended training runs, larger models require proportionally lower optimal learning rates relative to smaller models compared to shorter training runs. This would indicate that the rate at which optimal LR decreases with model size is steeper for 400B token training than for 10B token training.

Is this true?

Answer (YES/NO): NO